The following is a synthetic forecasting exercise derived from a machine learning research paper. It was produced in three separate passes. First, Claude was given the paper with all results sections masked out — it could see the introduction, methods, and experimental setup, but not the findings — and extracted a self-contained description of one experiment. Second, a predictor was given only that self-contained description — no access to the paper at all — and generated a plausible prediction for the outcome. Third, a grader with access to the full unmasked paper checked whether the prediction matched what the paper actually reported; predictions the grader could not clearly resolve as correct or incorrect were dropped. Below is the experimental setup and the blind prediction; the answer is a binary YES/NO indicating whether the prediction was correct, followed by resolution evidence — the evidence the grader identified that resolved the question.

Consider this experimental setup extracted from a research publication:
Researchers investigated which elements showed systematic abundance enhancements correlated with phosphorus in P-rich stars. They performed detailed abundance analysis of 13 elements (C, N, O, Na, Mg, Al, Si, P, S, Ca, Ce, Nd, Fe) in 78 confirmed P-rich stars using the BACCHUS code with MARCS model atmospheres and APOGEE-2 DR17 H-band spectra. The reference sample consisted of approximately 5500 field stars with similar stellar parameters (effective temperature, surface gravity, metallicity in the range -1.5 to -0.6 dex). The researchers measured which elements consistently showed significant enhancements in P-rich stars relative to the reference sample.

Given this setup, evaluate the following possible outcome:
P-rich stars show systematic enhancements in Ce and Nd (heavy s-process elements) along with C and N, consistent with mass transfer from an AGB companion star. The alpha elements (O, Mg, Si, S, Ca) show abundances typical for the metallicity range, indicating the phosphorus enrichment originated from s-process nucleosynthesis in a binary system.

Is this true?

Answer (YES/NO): NO